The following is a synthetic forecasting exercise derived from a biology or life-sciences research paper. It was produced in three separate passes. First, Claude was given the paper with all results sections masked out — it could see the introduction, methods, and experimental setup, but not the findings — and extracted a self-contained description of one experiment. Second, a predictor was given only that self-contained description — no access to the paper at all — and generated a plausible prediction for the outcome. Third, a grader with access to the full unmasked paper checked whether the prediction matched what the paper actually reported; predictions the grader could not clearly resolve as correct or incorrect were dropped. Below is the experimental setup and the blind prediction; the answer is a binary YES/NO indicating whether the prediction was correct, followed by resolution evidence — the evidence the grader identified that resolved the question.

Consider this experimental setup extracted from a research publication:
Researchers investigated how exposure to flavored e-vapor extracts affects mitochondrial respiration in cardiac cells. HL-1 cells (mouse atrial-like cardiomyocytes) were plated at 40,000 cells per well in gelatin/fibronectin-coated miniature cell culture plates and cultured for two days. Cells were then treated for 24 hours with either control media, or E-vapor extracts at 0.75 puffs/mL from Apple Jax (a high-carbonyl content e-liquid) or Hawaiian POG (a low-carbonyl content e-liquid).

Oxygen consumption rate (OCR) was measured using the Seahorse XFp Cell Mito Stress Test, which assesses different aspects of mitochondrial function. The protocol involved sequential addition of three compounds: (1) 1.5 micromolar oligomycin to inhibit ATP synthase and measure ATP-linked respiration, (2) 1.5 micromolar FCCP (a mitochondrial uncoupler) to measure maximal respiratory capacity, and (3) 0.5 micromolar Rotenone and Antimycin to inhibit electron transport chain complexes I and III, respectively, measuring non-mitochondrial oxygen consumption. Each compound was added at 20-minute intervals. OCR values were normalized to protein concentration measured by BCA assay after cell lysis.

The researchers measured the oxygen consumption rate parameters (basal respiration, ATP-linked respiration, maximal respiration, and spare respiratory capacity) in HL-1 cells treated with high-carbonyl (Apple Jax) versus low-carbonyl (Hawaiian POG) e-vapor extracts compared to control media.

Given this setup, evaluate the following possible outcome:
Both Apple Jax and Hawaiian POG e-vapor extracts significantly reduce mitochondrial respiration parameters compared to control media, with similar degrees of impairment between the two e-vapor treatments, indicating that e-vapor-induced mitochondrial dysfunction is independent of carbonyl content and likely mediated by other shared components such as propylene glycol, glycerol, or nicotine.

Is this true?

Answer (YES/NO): NO